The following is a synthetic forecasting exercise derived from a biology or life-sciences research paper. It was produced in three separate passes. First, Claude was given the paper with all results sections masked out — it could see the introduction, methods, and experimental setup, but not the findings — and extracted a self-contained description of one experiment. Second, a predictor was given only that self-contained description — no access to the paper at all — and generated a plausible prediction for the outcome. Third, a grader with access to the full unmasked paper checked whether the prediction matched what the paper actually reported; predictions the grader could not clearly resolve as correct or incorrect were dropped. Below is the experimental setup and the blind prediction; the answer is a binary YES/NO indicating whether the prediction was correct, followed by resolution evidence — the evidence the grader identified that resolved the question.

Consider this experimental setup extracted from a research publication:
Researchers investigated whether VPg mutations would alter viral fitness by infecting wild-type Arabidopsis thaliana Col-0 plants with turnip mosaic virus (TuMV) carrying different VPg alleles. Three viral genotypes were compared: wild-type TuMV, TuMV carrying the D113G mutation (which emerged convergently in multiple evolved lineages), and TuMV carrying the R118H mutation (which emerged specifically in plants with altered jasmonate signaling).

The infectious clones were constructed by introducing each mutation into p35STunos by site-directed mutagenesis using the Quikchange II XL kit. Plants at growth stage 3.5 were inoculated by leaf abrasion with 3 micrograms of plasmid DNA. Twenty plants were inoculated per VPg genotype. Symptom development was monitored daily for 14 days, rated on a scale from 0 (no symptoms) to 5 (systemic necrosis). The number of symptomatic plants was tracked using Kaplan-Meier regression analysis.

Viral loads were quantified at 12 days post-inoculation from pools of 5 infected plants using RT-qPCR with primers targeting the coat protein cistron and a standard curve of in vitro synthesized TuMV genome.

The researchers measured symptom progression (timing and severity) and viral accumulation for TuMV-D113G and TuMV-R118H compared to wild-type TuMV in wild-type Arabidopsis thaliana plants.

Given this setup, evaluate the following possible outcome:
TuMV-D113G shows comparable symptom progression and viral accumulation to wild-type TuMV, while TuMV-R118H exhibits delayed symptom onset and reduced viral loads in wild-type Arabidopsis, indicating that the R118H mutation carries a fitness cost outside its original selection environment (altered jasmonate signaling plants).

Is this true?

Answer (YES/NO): NO